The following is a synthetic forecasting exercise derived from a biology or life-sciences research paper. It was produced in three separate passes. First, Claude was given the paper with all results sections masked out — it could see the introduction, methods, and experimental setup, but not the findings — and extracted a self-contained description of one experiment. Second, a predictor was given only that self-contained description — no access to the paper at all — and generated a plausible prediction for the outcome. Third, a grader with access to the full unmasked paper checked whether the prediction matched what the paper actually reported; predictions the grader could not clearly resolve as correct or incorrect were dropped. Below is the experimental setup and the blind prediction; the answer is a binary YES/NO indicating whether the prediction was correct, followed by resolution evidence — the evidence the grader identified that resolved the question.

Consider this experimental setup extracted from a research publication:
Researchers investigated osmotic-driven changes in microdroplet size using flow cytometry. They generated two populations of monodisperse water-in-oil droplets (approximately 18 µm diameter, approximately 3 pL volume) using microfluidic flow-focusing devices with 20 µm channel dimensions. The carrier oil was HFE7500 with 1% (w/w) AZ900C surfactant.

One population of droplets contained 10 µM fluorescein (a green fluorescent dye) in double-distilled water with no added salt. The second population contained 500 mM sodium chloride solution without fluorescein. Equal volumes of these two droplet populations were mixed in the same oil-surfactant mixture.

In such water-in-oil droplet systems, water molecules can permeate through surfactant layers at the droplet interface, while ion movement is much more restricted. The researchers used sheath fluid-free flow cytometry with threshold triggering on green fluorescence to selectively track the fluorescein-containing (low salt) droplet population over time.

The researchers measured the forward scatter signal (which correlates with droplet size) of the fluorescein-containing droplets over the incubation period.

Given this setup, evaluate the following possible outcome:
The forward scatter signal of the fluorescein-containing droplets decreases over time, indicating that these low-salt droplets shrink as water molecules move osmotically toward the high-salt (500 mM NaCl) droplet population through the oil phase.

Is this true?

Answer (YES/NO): YES